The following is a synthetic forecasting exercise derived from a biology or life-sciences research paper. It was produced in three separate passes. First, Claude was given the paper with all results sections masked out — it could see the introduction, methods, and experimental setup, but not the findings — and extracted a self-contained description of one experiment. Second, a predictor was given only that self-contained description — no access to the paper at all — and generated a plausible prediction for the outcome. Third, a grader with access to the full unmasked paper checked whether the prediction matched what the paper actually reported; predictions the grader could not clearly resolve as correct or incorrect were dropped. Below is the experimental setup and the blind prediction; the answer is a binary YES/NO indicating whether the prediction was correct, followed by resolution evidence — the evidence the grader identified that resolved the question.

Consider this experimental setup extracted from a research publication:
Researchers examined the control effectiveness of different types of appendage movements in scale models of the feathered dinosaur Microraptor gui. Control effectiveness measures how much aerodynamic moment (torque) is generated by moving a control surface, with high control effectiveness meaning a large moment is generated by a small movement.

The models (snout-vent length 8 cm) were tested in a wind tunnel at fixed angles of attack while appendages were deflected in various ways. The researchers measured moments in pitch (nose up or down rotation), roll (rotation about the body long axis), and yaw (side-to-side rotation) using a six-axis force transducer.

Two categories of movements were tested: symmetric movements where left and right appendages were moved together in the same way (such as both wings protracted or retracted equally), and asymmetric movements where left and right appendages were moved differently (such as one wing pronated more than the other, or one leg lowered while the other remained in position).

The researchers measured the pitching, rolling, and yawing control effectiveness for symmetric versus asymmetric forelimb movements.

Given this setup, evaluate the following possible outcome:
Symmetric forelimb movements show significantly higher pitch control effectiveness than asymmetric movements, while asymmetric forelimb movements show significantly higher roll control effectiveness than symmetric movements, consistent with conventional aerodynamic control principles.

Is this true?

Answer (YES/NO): YES